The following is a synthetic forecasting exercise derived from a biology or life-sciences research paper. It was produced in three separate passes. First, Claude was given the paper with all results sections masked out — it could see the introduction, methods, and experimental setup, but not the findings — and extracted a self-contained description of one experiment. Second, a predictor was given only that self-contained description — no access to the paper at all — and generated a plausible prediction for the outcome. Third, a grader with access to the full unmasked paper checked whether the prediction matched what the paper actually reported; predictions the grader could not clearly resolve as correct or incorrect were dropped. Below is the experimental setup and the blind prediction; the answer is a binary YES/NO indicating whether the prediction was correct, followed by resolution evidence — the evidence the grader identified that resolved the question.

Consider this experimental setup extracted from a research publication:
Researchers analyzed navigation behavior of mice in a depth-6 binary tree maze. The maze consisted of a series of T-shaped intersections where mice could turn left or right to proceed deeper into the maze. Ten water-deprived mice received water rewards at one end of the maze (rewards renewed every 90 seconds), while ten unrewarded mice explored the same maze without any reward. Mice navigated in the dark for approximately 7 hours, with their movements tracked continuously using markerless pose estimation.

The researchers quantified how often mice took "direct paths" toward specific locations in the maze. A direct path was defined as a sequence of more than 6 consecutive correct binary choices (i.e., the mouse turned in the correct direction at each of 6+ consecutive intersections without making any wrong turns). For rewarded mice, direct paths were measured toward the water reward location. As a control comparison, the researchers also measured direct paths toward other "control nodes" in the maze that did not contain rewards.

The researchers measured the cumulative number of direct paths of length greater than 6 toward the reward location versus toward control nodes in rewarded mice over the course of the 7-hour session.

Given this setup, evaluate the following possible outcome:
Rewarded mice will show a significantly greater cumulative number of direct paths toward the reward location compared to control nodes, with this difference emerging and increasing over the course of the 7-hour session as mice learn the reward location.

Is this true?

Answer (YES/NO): NO